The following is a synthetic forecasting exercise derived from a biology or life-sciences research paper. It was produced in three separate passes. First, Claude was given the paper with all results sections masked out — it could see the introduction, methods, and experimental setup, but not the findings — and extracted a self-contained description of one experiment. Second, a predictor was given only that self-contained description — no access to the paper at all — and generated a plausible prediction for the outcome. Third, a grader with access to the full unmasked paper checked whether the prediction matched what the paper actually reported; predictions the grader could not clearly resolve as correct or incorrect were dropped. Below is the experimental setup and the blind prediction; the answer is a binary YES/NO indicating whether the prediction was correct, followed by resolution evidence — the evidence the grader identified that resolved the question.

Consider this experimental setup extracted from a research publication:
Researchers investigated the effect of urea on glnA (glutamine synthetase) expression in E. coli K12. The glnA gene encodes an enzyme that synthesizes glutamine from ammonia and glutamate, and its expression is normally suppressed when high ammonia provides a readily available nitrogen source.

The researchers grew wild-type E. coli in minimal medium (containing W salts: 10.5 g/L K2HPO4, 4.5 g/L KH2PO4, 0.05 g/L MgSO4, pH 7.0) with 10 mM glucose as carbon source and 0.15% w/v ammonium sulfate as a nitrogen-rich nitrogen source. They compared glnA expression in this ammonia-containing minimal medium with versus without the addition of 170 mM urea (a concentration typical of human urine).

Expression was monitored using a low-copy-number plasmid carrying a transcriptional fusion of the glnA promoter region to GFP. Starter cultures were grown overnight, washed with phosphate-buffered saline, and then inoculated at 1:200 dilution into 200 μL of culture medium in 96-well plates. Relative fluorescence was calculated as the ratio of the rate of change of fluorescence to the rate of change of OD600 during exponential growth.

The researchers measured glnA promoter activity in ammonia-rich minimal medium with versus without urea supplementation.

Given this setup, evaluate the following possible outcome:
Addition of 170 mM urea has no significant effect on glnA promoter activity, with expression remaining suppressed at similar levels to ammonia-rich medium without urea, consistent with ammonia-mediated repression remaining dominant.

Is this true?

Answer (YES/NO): NO